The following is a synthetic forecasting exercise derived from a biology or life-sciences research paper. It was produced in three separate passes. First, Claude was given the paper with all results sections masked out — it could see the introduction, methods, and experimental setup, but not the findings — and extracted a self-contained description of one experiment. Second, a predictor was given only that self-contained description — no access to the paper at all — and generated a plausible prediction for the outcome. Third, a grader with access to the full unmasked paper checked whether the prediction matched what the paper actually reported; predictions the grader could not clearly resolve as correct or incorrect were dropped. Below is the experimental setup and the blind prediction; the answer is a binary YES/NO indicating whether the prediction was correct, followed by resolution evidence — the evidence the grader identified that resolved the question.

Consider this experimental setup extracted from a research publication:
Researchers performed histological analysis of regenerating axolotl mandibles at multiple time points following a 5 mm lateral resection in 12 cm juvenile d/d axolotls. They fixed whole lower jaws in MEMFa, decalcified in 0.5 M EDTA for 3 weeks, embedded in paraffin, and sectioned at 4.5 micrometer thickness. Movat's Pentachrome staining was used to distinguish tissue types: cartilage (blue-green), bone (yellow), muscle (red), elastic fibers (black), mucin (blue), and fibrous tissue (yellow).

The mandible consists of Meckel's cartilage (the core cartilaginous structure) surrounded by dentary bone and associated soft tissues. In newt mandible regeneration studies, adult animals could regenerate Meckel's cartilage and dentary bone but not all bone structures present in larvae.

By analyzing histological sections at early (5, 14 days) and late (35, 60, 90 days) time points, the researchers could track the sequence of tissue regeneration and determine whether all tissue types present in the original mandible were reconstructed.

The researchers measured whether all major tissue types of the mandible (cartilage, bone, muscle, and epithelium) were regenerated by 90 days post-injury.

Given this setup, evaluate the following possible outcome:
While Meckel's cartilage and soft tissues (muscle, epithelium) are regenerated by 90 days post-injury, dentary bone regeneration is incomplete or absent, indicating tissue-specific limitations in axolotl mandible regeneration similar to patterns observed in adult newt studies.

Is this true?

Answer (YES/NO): NO